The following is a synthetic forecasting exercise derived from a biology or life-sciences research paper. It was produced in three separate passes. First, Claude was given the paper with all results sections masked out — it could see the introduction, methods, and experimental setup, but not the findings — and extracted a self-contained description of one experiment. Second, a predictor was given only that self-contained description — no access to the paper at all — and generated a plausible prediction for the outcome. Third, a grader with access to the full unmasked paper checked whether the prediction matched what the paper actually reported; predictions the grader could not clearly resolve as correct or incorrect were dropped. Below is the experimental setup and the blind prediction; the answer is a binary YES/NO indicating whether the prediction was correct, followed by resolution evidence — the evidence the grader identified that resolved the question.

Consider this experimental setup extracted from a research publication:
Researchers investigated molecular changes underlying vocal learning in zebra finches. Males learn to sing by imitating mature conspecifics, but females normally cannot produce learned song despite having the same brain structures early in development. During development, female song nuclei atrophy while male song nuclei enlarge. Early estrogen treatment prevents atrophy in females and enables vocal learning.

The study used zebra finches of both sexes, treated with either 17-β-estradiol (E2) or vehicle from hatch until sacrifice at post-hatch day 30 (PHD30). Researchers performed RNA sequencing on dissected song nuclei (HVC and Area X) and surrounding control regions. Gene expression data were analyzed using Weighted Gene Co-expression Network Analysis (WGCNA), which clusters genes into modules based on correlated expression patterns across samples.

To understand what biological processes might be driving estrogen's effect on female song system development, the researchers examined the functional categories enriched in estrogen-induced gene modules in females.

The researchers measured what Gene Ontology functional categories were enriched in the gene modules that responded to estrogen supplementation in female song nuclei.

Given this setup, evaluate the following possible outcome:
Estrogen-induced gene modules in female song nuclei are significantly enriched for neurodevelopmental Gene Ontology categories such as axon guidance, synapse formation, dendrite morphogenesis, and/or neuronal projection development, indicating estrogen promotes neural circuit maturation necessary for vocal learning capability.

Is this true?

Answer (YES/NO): NO